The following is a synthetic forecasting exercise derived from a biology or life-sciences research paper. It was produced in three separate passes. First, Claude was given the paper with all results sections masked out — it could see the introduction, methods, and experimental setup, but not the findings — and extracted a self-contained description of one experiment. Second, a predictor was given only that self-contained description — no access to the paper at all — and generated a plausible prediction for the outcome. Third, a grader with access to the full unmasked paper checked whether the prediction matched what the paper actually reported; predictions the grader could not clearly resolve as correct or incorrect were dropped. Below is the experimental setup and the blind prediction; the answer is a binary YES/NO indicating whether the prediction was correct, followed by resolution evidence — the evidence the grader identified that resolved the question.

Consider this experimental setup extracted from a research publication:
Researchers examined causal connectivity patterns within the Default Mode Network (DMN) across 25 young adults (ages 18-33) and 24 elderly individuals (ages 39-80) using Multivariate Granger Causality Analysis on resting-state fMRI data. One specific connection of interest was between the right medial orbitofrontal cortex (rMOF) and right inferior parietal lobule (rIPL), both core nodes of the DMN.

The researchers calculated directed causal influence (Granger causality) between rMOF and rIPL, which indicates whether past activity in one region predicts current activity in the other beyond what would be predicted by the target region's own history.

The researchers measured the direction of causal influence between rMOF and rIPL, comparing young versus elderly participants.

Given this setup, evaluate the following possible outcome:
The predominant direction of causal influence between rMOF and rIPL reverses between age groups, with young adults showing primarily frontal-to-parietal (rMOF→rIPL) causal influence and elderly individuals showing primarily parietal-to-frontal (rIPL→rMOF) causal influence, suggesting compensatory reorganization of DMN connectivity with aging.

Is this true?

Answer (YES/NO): YES